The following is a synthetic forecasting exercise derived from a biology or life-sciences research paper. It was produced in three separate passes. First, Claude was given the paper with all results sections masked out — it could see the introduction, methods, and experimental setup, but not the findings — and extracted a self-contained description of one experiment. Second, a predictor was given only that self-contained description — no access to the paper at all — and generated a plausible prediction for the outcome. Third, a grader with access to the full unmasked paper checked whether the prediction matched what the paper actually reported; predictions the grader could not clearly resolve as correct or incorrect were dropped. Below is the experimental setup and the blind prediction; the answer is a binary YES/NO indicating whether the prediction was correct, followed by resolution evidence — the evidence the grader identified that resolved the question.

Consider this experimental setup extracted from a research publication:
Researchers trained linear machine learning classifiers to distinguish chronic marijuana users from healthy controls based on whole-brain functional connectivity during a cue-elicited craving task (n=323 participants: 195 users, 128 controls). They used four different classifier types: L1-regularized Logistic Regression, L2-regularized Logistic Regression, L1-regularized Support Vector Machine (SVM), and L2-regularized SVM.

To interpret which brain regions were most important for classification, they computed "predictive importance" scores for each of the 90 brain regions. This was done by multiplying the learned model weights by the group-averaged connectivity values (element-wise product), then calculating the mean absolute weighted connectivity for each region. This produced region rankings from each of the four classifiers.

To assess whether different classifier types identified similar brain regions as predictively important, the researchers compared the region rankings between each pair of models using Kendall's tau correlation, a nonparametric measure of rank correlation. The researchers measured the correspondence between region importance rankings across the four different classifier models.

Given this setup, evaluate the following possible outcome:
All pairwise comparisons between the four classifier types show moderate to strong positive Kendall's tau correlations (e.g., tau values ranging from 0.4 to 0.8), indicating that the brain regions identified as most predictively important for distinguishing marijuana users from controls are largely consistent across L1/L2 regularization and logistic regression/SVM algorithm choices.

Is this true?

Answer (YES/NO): NO